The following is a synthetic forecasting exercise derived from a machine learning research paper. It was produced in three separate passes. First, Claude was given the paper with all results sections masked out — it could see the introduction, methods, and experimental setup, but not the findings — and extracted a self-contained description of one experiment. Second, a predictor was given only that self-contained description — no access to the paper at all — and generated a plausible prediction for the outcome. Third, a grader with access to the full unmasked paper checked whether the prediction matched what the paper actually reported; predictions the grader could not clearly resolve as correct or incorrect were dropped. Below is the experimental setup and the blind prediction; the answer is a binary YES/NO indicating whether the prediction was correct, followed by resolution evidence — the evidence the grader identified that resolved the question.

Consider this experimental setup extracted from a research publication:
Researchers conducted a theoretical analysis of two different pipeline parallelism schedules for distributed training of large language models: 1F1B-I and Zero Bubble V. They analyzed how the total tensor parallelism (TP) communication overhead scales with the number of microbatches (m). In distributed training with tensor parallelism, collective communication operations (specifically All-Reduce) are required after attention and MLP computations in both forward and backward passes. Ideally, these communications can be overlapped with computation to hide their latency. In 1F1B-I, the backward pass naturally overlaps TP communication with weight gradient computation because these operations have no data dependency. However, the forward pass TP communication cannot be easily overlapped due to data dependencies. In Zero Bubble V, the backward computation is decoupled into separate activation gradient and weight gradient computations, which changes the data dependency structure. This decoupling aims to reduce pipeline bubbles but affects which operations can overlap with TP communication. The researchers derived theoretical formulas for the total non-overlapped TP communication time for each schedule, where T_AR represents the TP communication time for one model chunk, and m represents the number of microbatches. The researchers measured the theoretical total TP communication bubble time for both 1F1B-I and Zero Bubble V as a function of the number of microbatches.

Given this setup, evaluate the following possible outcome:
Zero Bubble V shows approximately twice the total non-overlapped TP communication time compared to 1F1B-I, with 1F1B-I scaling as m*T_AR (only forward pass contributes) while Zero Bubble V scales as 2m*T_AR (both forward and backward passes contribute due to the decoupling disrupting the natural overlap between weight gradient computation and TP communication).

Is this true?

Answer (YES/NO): NO